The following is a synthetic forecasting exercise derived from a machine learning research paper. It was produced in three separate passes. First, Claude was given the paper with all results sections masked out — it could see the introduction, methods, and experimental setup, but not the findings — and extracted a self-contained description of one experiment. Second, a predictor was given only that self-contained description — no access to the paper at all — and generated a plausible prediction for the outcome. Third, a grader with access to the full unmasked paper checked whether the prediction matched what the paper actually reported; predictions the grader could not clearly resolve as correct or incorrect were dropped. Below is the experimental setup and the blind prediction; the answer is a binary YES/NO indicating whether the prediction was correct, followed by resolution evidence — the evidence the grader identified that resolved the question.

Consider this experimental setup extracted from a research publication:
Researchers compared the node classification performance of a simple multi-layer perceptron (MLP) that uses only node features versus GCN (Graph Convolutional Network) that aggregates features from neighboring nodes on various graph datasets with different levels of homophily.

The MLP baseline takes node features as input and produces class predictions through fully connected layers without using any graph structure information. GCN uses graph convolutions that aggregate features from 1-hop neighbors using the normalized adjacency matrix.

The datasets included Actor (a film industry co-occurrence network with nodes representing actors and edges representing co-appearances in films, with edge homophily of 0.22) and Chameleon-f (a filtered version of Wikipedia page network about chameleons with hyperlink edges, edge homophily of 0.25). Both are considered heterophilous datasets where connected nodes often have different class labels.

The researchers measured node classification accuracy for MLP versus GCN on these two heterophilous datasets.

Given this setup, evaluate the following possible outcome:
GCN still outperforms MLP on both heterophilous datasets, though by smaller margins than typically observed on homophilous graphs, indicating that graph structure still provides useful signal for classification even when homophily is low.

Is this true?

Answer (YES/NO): NO